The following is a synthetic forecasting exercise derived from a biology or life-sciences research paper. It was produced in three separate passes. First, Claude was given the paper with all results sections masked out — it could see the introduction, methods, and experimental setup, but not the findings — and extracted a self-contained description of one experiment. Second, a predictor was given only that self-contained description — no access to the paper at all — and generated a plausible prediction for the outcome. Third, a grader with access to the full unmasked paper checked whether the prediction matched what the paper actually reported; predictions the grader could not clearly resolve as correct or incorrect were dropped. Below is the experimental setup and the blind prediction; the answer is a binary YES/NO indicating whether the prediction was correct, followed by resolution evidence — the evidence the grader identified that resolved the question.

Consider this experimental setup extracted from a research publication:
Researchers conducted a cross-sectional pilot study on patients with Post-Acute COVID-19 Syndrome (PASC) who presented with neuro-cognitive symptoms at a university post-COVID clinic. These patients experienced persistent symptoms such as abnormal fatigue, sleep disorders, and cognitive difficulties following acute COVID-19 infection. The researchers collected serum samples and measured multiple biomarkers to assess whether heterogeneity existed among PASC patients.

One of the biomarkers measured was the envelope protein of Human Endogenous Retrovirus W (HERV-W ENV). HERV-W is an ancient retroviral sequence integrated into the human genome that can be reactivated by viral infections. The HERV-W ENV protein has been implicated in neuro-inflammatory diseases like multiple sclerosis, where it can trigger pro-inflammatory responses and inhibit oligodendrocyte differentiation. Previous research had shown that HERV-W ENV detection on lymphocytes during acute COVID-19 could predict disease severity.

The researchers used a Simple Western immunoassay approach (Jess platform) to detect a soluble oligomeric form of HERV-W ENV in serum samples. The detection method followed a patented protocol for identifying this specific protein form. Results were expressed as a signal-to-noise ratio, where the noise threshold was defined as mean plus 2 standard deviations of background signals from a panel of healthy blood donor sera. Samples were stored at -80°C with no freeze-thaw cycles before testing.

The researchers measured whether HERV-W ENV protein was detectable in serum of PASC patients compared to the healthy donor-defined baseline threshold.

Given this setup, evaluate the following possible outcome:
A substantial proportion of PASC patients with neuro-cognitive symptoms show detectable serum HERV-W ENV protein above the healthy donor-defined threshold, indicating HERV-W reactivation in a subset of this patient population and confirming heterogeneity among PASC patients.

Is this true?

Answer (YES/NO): YES